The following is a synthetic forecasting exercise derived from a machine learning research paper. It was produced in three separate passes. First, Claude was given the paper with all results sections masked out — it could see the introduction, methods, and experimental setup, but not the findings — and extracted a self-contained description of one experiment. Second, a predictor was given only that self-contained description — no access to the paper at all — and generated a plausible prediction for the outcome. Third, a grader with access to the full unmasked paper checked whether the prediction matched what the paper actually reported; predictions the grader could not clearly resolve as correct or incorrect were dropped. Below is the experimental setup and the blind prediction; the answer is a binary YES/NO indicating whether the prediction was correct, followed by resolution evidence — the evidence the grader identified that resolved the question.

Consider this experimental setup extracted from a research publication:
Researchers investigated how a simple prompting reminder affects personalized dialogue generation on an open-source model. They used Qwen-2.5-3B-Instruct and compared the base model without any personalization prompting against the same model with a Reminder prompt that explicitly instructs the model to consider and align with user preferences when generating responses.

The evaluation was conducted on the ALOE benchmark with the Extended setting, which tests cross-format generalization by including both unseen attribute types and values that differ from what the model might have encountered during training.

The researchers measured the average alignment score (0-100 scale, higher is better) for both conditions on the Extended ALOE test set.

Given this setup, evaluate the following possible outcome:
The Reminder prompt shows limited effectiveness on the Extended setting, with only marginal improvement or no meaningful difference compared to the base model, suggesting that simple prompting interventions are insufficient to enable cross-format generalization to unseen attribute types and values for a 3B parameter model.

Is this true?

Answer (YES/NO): YES